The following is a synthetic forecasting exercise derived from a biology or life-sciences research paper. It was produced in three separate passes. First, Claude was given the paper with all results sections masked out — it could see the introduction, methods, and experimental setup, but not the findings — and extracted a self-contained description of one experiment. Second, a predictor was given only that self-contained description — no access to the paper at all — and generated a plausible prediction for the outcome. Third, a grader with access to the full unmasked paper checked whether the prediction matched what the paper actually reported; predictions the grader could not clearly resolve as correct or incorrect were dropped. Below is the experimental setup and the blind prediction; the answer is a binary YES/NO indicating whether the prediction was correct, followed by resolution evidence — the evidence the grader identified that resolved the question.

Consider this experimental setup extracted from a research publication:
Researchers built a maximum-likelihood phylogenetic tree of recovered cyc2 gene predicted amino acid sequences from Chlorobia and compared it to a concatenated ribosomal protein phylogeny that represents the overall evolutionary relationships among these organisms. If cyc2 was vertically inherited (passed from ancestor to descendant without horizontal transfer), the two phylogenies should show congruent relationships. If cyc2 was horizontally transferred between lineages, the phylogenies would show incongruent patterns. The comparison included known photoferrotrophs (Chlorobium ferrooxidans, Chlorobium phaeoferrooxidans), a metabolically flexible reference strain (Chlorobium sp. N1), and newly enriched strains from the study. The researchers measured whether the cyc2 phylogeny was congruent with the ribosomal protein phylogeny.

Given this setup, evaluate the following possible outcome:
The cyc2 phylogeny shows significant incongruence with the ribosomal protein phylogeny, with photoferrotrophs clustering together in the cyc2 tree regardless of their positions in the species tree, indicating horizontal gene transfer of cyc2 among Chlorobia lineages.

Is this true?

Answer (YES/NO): NO